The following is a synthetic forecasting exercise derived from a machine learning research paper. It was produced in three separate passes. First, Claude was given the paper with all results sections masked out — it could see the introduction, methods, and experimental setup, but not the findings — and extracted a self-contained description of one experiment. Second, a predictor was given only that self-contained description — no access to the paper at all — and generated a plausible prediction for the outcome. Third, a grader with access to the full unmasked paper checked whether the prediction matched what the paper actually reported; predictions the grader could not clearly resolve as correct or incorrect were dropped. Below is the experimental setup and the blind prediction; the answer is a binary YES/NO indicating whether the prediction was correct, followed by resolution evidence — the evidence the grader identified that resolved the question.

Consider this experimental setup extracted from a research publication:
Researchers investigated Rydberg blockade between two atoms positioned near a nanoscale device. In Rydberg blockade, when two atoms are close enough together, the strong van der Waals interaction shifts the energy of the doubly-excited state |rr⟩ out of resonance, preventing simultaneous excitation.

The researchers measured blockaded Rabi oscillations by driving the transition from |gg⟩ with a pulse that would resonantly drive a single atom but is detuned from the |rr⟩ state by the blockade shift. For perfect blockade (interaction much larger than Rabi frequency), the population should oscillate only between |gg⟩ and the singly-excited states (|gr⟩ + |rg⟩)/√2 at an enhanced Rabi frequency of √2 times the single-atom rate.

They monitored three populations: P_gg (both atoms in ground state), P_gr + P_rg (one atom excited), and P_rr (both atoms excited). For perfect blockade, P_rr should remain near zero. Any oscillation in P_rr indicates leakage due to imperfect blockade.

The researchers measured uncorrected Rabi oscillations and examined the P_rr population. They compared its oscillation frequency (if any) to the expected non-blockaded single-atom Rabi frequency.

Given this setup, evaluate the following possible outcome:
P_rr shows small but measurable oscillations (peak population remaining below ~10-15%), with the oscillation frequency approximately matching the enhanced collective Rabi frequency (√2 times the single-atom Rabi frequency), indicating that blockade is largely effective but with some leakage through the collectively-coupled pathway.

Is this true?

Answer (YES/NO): NO